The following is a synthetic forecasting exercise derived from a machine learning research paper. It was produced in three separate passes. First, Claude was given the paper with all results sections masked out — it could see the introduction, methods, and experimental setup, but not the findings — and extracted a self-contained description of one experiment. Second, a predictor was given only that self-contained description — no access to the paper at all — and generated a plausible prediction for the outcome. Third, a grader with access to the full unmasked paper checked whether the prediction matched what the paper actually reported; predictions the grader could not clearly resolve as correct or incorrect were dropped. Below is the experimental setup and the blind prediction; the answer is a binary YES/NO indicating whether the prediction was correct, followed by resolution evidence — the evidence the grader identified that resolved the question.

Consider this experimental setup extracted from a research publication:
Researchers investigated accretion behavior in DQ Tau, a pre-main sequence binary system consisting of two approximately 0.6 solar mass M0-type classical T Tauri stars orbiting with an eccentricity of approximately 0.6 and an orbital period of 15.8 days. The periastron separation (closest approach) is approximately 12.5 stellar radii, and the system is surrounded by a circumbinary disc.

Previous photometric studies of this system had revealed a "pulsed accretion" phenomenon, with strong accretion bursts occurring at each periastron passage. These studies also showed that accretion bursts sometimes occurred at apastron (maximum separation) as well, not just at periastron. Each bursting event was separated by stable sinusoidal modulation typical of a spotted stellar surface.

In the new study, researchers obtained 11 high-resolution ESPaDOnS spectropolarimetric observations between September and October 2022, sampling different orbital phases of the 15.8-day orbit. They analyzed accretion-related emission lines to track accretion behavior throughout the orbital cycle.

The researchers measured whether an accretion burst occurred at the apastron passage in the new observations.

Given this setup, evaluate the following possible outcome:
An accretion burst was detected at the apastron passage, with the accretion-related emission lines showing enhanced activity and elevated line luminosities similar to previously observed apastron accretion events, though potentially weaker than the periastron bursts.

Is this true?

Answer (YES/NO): NO